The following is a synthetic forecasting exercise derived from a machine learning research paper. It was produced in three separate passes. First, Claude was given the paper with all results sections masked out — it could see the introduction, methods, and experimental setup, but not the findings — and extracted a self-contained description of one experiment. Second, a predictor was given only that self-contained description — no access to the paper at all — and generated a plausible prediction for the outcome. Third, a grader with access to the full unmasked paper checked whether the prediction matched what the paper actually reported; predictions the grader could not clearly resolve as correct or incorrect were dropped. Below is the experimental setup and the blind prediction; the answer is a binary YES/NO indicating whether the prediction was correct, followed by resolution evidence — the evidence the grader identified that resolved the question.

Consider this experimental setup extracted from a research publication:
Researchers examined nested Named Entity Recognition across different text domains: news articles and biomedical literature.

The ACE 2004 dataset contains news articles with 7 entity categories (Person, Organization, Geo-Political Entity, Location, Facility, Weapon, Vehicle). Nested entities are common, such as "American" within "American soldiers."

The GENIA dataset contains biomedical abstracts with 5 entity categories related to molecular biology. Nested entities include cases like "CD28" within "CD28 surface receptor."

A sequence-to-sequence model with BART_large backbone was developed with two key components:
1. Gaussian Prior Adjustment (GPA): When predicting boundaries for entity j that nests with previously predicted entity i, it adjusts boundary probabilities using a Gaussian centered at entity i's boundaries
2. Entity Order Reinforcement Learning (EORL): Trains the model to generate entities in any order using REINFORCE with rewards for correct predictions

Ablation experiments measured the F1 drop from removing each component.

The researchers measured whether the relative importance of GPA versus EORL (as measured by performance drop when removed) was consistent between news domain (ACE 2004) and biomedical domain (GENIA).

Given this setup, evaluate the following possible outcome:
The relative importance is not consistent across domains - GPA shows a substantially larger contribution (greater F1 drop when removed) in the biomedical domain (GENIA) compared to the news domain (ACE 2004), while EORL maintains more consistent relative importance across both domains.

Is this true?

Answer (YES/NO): NO